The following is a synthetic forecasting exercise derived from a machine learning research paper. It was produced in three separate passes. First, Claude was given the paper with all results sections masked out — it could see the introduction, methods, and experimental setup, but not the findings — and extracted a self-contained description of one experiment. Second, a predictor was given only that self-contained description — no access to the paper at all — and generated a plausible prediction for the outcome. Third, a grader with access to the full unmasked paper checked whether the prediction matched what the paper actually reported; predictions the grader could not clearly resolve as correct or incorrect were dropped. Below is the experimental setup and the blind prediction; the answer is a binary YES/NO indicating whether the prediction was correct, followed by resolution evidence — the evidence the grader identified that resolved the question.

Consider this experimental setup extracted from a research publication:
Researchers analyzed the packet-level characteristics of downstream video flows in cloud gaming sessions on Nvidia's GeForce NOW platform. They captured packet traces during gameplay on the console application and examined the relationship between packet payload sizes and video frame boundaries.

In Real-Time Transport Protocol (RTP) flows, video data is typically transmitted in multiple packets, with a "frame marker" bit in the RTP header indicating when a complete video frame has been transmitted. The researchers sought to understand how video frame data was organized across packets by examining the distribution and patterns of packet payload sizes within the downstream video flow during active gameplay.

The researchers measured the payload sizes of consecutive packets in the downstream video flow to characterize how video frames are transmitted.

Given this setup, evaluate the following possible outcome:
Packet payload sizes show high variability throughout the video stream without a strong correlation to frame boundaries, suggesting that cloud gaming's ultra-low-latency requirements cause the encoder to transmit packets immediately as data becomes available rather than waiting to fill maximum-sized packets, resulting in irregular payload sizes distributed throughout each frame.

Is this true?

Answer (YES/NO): NO